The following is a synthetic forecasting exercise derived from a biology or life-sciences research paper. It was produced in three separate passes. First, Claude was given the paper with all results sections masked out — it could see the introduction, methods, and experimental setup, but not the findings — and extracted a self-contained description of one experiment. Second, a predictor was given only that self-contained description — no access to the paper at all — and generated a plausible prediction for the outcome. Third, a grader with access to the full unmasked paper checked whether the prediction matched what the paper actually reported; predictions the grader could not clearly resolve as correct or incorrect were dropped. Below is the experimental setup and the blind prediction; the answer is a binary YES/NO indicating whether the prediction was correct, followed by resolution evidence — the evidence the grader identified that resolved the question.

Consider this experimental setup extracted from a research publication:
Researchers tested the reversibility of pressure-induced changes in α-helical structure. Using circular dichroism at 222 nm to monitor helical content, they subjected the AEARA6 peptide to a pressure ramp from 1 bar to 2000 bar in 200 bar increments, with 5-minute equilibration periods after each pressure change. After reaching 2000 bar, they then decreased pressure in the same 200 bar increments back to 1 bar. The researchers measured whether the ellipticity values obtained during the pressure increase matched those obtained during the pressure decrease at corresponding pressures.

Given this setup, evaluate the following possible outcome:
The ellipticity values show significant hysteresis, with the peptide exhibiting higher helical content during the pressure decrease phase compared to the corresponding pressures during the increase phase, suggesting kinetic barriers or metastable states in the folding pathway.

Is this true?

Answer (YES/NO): NO